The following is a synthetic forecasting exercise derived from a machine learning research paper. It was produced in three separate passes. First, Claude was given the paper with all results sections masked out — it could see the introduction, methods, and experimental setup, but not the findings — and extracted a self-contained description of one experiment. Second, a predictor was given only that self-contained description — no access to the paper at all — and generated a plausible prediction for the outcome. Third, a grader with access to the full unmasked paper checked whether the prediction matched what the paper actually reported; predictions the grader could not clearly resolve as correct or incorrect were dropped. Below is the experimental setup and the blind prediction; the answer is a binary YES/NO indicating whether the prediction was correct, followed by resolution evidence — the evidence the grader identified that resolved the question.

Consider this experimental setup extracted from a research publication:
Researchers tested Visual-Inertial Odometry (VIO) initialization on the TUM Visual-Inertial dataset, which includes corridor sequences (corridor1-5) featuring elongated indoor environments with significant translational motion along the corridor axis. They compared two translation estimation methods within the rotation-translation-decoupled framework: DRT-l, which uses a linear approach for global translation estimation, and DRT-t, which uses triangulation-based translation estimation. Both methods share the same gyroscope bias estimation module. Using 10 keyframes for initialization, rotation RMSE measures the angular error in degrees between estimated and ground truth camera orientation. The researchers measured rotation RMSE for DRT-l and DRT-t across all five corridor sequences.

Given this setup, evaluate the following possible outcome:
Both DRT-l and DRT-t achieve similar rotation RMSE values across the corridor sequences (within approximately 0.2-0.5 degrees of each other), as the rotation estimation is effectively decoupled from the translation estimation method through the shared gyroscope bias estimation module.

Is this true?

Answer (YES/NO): NO